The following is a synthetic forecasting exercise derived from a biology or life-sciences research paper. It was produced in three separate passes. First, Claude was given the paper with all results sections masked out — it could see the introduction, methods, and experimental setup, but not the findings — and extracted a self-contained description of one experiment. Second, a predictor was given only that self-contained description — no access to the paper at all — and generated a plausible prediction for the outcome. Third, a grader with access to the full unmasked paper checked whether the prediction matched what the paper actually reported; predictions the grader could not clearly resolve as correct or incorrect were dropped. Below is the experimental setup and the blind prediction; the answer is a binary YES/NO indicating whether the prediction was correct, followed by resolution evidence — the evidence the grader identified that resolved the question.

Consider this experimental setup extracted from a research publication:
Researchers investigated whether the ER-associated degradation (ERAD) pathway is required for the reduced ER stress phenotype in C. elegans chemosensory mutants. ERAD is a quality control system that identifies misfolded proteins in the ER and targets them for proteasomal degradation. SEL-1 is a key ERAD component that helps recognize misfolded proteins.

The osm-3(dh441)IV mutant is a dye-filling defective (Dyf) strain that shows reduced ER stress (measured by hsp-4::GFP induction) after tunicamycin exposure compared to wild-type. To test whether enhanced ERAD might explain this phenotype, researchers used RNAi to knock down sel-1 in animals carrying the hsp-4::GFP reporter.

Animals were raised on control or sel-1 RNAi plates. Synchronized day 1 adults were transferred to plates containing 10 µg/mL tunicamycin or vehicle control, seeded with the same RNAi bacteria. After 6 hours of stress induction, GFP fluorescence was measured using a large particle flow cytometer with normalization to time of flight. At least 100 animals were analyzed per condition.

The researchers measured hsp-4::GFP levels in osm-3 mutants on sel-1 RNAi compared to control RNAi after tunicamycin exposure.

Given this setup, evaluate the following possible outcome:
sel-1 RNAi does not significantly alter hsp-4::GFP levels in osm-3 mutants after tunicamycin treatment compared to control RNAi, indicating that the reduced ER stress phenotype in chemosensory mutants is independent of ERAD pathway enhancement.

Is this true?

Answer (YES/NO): NO